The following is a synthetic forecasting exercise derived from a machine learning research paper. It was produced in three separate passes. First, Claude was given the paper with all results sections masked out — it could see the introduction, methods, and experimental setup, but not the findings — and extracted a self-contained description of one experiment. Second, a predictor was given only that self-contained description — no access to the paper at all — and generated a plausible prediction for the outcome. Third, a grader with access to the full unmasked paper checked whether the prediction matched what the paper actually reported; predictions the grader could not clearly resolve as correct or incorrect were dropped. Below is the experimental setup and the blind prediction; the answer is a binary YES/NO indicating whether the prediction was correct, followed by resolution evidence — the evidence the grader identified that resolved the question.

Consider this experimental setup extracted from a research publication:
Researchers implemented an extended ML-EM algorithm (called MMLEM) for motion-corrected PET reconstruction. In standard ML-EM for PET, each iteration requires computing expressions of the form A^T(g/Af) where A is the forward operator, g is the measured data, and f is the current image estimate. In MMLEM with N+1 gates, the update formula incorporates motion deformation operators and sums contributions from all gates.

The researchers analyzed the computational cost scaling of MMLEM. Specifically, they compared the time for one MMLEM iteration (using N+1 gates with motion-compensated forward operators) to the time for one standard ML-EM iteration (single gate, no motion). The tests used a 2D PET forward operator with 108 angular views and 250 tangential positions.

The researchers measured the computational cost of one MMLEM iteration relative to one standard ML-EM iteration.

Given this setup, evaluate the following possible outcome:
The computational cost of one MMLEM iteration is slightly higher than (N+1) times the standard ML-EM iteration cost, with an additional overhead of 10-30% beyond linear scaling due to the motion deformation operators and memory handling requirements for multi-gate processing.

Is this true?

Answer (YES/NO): NO